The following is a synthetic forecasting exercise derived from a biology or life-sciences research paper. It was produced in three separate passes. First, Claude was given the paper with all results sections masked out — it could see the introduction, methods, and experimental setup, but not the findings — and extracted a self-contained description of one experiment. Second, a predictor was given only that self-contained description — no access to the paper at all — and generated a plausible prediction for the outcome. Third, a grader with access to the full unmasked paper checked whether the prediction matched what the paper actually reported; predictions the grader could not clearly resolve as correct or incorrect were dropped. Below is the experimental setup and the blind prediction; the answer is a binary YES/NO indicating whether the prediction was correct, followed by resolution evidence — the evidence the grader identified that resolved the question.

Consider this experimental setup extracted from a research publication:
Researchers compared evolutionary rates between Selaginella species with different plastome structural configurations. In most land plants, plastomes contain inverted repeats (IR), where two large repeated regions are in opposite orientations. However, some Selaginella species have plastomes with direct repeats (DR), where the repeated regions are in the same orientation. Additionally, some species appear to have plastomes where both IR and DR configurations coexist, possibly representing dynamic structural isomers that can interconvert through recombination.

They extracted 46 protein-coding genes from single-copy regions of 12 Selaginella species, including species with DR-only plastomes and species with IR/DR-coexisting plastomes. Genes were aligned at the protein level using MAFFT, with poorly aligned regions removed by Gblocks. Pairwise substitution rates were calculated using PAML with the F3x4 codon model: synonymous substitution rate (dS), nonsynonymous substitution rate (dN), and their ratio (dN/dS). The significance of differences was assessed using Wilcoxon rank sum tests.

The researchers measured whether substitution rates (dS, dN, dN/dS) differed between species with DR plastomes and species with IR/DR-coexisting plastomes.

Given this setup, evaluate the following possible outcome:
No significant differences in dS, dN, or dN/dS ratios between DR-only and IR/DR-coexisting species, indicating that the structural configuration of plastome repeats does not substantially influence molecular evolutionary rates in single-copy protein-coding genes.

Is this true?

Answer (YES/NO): NO